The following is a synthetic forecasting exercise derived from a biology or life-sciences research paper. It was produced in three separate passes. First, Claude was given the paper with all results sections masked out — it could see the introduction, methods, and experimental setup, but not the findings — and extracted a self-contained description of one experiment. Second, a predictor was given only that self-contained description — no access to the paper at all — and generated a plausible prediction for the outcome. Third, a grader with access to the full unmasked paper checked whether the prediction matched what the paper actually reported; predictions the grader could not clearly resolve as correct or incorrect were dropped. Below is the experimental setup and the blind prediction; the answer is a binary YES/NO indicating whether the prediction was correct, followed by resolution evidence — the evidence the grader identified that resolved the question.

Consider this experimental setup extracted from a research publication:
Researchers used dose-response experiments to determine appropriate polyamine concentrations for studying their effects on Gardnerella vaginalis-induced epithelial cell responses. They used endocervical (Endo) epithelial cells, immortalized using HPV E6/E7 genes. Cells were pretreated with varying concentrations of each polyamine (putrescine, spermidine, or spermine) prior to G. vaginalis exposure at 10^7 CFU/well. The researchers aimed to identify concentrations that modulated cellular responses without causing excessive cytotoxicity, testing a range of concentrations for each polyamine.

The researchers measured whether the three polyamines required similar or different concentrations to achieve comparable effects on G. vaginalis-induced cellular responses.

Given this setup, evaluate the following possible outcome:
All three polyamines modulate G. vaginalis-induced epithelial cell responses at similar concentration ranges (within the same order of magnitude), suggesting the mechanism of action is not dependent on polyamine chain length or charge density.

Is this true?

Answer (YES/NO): NO